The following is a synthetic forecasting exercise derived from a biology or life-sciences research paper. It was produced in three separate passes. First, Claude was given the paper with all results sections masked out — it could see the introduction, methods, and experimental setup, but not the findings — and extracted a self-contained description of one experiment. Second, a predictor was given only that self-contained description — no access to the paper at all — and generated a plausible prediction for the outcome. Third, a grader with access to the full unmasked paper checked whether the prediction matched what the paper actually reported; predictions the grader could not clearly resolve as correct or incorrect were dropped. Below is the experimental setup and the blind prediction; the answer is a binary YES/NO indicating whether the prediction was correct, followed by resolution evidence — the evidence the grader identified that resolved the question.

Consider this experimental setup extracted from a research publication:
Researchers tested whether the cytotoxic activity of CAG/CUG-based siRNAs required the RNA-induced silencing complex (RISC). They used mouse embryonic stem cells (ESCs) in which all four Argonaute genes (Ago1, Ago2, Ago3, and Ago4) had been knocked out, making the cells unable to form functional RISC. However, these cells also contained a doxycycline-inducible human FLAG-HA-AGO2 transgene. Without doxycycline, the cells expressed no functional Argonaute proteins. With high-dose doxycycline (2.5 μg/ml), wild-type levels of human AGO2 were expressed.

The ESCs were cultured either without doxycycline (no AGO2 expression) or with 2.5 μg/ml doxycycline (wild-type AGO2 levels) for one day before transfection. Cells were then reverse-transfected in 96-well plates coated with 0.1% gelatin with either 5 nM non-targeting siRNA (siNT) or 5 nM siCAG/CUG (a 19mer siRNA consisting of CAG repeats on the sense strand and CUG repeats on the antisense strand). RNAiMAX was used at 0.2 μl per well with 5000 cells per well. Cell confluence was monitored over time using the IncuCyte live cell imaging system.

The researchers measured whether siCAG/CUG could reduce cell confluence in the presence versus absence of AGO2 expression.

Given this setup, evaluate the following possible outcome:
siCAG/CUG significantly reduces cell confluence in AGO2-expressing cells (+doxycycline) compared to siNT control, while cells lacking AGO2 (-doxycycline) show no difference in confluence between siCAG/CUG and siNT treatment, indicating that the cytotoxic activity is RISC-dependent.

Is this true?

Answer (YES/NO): YES